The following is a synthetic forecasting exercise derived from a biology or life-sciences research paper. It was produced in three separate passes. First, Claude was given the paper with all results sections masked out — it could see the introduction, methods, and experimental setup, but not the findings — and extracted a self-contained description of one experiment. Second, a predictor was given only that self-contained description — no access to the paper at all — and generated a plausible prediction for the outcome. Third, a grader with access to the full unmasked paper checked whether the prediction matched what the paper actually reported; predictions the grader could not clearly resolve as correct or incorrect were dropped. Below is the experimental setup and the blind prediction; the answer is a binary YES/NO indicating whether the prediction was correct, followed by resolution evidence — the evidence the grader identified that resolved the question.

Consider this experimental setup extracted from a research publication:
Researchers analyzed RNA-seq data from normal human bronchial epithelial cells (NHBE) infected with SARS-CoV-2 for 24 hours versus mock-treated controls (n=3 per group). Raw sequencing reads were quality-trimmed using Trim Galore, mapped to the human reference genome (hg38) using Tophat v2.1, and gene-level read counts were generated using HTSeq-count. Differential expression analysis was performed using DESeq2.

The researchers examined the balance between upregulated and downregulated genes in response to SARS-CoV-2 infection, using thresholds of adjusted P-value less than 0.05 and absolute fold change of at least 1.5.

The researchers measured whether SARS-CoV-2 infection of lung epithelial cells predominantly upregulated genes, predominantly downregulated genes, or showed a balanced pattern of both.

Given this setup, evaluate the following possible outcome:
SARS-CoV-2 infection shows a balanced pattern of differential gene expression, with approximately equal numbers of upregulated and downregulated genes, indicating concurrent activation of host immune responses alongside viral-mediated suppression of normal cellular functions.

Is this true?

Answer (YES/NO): NO